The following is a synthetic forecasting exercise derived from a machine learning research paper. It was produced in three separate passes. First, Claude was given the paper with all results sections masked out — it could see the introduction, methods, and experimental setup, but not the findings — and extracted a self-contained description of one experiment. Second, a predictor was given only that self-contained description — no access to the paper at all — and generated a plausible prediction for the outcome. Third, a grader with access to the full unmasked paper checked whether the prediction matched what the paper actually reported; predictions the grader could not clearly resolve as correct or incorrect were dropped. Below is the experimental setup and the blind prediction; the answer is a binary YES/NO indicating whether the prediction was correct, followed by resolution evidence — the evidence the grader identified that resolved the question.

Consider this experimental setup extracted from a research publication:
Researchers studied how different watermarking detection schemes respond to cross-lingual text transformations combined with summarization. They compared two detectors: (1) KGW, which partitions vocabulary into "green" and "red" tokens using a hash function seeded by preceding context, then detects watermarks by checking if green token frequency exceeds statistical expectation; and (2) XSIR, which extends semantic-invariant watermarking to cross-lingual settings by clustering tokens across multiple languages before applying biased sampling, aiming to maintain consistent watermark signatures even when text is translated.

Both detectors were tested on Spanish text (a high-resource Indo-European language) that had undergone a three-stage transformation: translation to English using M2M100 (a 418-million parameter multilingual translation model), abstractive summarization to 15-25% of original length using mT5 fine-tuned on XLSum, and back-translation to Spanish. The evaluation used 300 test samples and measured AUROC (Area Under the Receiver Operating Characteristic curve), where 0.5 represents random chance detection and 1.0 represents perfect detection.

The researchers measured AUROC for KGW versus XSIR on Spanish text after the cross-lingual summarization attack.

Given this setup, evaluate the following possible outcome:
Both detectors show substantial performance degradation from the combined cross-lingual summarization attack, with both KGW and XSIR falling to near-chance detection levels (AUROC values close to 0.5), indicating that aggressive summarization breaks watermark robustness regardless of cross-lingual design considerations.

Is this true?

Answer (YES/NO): YES